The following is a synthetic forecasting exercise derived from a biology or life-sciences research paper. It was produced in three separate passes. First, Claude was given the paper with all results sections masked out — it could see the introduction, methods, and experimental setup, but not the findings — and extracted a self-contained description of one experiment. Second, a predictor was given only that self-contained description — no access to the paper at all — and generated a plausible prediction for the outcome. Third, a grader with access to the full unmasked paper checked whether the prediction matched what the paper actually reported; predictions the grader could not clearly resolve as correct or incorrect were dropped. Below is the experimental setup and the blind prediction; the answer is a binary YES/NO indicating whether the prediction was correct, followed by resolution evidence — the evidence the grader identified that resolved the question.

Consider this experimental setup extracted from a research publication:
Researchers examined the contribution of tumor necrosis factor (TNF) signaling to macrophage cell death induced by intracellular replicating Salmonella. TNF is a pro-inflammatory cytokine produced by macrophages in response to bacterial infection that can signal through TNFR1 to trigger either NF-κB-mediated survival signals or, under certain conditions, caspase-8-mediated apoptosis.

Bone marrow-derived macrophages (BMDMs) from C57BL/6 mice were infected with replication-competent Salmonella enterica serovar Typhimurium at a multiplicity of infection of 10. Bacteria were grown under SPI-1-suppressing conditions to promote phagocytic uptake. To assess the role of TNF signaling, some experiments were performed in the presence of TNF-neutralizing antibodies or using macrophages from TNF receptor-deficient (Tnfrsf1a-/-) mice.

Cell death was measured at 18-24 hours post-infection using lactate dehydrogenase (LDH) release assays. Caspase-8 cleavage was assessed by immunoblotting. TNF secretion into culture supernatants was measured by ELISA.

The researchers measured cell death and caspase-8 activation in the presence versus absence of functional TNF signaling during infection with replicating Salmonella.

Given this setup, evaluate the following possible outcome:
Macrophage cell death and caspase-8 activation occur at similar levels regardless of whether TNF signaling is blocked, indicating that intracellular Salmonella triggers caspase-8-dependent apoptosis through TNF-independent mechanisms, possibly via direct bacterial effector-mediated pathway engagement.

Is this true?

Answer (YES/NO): NO